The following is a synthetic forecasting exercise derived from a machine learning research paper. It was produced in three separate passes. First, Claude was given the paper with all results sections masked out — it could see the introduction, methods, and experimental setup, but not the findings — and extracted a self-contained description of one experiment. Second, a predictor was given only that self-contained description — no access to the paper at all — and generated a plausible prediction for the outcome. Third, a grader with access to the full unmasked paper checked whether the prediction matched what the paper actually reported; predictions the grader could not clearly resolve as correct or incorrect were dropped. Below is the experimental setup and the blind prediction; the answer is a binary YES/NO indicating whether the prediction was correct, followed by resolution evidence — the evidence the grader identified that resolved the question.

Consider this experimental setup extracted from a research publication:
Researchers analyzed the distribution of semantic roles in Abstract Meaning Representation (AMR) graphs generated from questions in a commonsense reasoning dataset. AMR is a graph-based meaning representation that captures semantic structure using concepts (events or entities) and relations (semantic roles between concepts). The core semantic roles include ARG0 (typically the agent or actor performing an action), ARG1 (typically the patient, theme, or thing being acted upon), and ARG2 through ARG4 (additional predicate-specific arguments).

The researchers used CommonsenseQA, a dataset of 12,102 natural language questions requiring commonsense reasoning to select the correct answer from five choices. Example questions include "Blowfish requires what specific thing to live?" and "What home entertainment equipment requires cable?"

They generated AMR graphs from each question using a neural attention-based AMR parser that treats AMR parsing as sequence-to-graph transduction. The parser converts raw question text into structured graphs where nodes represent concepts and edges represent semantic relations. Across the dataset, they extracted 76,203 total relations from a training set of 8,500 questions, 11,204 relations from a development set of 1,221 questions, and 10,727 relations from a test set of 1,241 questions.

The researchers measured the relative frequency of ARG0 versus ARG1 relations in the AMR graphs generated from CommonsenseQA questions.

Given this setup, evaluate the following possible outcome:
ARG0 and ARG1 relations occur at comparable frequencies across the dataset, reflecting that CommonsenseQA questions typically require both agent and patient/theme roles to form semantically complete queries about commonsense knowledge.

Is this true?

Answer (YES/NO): NO